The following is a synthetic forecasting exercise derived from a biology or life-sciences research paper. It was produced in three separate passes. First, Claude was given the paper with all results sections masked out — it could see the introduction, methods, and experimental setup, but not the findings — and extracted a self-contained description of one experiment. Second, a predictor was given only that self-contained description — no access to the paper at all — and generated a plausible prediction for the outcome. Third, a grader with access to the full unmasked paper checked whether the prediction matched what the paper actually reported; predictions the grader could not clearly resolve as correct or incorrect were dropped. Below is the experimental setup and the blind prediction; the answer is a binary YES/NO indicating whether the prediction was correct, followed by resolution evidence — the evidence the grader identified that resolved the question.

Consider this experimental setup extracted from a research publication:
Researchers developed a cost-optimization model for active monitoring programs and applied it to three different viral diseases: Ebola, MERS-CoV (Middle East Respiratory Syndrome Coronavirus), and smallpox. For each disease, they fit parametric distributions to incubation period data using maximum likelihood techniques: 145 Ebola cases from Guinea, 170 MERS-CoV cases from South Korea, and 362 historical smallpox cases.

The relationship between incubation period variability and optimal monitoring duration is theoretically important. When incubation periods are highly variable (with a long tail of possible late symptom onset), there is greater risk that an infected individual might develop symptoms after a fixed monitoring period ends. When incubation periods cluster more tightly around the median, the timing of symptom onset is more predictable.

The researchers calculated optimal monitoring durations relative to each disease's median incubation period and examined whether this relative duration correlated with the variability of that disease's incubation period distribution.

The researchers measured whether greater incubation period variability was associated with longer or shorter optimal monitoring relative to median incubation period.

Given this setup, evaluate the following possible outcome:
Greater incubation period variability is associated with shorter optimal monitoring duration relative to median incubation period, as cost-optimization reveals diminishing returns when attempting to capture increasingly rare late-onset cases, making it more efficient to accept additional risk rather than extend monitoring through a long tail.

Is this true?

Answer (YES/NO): NO